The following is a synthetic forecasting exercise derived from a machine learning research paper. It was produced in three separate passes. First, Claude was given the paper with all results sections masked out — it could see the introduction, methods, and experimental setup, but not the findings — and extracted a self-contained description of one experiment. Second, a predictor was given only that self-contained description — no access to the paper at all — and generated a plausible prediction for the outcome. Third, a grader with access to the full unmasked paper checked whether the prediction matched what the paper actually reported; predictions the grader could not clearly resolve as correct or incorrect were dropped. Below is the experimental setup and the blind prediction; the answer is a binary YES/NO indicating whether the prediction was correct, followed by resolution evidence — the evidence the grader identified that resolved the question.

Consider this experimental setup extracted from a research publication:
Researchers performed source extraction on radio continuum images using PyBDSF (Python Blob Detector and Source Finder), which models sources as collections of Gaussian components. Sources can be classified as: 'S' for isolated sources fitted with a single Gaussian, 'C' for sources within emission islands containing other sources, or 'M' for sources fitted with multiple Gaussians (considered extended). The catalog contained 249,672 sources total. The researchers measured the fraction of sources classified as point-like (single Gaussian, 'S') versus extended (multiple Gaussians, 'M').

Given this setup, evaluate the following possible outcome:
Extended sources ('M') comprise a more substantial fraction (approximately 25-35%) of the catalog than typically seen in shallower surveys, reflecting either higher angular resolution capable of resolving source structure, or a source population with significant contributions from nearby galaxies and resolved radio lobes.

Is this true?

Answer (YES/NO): NO